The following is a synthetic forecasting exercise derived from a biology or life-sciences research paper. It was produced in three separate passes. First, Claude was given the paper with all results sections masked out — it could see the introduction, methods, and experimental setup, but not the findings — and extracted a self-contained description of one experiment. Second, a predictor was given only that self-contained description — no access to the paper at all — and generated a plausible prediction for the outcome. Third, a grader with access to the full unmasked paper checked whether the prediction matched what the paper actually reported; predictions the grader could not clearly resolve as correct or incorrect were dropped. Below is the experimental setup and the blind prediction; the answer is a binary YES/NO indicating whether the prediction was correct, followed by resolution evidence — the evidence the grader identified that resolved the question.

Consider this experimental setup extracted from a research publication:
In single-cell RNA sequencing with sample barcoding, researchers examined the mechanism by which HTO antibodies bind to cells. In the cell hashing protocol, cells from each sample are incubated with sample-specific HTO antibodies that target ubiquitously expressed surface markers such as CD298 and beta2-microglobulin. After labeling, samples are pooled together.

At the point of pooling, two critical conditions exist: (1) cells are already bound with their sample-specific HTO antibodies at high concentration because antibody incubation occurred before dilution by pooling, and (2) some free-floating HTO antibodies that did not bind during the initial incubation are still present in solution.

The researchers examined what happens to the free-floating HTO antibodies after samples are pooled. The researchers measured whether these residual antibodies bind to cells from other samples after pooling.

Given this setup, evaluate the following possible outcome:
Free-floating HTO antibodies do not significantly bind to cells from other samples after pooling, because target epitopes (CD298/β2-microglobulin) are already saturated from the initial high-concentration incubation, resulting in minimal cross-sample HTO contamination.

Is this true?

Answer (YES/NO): NO